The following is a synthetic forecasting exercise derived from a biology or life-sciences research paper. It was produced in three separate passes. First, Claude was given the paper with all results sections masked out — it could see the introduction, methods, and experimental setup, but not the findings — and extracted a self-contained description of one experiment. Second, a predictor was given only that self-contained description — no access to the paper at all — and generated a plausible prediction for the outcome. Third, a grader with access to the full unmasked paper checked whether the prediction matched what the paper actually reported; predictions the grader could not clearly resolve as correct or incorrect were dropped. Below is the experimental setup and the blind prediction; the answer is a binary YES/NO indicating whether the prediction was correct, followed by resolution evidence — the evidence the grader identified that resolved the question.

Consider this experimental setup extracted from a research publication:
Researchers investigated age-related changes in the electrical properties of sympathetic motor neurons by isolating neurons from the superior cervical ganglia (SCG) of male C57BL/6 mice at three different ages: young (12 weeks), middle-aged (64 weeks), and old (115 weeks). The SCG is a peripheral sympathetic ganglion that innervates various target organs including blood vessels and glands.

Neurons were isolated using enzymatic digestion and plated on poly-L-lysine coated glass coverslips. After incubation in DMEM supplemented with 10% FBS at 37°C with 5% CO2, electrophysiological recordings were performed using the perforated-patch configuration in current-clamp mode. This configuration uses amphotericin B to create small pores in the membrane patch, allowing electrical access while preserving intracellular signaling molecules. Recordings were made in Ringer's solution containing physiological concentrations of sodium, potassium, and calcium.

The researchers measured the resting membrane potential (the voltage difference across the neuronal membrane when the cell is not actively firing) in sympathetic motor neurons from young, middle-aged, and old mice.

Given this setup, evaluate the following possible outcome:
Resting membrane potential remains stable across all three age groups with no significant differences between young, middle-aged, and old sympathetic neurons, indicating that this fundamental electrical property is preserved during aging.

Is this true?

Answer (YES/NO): NO